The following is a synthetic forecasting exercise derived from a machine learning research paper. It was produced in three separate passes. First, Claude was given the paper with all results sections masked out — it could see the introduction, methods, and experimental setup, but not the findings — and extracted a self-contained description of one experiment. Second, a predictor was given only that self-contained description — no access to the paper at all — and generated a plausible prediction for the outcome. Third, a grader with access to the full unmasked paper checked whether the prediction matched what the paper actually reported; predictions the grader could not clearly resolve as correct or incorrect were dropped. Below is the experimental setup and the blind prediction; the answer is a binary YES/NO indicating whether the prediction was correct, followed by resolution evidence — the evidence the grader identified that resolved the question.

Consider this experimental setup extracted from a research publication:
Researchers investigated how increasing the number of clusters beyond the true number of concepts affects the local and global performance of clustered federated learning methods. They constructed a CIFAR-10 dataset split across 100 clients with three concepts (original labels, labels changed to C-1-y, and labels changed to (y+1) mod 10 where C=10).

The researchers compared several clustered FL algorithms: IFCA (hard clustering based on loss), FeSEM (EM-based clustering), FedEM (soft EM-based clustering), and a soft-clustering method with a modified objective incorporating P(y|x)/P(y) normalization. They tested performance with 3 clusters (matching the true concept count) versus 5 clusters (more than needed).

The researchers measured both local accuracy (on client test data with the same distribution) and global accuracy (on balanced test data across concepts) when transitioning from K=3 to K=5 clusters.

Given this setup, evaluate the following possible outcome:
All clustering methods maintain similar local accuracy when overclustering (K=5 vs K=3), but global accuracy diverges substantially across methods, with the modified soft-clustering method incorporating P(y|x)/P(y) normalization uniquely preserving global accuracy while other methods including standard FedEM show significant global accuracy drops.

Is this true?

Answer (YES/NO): NO